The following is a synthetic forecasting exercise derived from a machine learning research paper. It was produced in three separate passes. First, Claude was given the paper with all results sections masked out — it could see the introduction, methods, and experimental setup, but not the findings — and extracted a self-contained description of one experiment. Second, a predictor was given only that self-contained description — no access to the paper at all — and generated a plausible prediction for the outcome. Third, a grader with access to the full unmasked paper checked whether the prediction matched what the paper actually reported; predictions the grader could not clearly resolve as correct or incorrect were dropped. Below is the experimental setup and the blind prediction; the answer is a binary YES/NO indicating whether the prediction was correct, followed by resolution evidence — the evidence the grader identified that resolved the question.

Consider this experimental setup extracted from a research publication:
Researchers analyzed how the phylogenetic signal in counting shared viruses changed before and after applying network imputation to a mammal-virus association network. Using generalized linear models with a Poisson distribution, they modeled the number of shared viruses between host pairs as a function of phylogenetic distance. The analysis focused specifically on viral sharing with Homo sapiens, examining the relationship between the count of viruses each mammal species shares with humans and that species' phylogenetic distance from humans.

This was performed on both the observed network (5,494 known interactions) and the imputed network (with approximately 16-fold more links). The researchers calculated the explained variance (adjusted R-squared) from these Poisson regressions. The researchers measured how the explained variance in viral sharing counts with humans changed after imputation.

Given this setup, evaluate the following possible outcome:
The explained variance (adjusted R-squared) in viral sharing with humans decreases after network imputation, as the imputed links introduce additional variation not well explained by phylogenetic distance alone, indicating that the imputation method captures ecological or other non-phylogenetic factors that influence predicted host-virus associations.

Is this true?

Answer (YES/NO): NO